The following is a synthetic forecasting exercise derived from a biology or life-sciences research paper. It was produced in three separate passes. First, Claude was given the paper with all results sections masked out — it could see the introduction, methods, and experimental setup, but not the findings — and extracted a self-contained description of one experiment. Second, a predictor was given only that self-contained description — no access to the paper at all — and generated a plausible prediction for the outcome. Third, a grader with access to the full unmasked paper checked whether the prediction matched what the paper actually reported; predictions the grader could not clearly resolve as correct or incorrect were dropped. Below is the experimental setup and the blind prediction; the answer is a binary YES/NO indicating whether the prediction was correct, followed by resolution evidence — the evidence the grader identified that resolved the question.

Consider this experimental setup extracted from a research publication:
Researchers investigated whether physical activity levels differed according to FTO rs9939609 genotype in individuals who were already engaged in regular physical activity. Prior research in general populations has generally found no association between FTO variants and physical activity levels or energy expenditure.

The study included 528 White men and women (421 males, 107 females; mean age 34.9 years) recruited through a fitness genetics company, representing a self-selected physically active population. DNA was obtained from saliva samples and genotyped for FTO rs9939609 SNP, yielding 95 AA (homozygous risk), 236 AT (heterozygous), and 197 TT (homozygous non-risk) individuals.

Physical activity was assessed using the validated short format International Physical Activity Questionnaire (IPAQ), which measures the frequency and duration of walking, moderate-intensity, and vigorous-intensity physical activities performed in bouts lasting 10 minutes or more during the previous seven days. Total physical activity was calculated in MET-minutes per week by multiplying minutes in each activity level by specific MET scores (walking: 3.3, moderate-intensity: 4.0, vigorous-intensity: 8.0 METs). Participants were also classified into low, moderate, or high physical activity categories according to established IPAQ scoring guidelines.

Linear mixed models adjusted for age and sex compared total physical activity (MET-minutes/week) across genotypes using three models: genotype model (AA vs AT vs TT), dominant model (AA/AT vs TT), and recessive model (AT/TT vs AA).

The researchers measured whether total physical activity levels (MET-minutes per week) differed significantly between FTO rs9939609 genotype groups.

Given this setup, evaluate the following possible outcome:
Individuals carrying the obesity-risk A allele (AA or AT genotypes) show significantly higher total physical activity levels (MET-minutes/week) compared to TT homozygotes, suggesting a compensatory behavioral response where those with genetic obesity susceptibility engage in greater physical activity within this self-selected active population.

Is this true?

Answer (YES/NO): YES